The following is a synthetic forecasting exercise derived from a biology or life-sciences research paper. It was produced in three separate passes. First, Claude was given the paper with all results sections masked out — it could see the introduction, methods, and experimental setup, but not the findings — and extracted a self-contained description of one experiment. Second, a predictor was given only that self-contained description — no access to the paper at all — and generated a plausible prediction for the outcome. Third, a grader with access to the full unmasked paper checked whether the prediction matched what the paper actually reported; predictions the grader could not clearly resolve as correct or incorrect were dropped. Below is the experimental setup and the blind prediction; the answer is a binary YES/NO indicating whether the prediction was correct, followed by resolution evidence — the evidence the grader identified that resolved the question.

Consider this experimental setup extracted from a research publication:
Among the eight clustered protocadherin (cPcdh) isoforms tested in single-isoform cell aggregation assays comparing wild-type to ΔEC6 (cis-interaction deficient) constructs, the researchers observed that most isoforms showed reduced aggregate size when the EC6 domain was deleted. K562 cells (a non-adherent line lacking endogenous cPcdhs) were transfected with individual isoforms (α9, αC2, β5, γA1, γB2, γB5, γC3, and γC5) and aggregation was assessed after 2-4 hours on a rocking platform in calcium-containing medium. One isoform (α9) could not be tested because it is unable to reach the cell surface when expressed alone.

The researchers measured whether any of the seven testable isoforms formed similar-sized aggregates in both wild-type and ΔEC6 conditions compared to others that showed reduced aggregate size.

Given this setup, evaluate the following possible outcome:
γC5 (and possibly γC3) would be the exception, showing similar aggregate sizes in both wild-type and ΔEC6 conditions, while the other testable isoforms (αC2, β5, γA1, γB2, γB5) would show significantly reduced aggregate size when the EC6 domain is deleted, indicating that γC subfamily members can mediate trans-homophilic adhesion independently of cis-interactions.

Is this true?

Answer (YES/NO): NO